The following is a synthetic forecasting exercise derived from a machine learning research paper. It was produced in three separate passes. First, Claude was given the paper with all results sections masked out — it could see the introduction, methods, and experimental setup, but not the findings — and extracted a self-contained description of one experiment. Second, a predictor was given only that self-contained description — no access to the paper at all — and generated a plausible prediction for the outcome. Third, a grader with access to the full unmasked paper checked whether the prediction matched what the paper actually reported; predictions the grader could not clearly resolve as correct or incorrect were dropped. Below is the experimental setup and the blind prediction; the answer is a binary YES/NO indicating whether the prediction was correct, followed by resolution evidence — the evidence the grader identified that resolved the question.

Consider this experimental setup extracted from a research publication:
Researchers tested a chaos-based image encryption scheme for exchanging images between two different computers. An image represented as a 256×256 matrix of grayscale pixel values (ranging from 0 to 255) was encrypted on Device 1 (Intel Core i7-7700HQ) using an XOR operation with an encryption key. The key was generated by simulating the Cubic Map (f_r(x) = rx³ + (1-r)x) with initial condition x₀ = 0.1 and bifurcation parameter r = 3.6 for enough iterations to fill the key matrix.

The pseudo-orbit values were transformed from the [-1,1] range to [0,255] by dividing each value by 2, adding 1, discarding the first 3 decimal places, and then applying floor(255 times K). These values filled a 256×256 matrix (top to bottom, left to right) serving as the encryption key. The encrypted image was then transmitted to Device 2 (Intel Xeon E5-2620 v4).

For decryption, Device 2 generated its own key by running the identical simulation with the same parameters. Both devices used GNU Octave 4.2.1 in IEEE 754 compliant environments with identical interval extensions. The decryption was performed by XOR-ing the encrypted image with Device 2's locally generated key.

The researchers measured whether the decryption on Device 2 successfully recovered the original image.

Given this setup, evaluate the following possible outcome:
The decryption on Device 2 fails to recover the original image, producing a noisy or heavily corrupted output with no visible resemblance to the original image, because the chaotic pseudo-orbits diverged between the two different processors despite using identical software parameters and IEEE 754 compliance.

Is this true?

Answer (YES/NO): YES